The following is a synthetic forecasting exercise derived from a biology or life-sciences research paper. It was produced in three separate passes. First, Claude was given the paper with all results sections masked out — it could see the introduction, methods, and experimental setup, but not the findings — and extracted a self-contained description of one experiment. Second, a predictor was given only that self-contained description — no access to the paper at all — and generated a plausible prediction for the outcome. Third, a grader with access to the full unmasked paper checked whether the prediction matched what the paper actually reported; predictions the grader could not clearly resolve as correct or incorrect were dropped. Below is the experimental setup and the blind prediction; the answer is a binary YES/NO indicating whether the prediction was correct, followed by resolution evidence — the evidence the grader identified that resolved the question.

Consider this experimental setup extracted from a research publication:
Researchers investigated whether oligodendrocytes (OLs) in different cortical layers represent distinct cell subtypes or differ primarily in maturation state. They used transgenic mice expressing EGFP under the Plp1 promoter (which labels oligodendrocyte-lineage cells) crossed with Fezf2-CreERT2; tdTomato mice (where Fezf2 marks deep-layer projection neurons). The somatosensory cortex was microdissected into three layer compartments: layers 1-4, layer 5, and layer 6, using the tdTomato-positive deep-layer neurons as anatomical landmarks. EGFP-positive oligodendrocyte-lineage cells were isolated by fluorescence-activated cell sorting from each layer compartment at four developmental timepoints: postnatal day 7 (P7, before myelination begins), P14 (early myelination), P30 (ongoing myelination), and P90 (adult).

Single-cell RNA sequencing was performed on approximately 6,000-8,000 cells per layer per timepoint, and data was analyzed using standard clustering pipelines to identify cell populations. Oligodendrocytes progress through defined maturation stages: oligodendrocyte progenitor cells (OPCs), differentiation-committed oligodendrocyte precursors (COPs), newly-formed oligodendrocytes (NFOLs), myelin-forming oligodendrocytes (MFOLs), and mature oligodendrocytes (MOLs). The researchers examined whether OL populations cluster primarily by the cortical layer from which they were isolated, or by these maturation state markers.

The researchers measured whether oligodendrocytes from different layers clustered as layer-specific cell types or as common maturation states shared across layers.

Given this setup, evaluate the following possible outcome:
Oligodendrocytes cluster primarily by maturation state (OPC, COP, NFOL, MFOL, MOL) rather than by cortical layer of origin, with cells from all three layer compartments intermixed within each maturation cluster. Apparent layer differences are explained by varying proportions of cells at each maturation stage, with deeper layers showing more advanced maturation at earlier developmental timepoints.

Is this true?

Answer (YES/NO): YES